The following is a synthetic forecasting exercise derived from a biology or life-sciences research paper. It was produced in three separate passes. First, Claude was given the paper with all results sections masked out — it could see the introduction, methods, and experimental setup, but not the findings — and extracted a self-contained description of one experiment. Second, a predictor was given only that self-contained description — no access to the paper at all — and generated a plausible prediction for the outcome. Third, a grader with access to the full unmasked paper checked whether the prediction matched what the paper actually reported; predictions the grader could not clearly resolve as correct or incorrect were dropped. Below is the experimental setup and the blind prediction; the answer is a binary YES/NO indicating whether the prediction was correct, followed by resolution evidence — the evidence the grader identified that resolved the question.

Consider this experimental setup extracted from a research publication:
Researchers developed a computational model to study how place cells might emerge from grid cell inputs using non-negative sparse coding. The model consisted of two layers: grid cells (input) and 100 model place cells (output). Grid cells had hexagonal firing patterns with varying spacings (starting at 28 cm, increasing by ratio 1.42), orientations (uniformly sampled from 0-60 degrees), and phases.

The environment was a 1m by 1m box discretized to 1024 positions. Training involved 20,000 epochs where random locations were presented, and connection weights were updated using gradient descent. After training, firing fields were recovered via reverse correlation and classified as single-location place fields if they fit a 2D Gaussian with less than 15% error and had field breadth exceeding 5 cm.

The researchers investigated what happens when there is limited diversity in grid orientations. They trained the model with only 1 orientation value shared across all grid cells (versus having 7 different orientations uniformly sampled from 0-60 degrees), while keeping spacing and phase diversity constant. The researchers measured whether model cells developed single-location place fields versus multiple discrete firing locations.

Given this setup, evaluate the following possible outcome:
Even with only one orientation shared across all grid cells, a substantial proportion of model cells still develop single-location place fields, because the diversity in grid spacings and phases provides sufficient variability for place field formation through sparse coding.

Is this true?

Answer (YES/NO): NO